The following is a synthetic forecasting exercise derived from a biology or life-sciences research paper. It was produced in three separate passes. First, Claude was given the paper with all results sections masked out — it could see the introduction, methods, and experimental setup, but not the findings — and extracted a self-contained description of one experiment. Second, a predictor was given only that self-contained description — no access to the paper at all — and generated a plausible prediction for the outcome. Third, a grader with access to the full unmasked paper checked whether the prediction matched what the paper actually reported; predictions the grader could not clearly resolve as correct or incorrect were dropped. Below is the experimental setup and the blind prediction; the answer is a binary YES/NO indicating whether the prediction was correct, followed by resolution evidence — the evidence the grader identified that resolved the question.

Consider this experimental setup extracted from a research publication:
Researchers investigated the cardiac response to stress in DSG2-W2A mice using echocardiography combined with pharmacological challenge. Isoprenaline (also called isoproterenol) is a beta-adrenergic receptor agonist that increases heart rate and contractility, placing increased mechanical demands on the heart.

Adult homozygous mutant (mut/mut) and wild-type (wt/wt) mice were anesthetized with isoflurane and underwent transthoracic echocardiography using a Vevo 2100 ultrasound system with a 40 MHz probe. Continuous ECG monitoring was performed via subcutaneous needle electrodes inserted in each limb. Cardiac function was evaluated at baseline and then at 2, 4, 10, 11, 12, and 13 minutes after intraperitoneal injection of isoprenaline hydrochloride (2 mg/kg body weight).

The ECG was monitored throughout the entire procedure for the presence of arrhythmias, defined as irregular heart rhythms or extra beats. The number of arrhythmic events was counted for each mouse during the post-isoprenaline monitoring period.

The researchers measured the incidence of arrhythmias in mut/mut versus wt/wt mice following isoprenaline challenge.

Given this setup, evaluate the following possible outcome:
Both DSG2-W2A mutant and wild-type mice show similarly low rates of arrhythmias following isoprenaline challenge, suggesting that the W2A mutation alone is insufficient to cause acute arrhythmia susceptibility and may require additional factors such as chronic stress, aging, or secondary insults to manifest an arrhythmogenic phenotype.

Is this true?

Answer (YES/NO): NO